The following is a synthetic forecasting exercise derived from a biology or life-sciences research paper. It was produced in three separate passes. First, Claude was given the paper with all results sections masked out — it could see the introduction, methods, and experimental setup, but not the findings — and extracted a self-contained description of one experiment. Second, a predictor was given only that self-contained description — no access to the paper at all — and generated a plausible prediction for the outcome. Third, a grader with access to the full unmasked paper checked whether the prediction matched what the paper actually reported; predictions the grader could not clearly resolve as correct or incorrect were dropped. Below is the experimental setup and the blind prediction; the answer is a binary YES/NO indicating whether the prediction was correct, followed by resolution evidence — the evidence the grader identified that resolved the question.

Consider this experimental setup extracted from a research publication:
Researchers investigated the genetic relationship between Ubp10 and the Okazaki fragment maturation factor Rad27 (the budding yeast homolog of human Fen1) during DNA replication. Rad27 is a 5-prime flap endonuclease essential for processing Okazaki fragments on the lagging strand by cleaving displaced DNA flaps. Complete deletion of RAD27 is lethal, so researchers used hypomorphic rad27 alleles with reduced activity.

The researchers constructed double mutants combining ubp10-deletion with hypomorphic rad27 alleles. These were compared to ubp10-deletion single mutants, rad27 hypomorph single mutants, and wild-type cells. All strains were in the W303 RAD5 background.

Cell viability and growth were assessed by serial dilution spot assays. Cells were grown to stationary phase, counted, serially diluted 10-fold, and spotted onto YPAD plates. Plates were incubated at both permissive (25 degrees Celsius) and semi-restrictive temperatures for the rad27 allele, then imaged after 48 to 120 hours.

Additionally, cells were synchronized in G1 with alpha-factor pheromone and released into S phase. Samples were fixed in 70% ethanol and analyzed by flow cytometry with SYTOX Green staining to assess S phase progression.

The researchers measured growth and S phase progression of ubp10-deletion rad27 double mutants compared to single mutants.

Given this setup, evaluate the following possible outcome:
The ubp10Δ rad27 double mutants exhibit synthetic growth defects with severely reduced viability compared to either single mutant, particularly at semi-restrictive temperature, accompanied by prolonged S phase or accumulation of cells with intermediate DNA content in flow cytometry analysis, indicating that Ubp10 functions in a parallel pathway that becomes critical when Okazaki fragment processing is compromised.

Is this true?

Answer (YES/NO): NO